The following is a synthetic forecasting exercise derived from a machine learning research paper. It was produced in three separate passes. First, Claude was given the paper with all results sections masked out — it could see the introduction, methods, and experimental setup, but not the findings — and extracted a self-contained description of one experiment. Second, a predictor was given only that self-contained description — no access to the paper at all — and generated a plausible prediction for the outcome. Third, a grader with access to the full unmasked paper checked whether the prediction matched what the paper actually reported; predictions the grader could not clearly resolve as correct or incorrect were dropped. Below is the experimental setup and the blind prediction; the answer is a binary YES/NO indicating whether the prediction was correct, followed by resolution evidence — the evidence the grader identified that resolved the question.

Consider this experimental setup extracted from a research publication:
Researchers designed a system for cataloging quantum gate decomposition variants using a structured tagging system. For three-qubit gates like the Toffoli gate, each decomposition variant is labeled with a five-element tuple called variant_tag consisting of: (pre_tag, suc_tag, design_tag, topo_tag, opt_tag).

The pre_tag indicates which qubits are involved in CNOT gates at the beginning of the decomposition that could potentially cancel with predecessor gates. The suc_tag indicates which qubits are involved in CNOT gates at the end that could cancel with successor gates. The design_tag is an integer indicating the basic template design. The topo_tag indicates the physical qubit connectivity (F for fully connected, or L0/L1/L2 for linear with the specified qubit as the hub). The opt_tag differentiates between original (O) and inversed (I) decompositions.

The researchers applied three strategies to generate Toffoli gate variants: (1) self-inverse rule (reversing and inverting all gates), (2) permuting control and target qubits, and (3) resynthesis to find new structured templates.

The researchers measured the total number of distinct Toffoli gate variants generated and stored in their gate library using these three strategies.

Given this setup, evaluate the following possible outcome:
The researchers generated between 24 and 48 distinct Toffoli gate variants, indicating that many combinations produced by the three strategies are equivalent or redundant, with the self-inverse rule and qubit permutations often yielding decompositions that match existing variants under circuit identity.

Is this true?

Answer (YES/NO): YES